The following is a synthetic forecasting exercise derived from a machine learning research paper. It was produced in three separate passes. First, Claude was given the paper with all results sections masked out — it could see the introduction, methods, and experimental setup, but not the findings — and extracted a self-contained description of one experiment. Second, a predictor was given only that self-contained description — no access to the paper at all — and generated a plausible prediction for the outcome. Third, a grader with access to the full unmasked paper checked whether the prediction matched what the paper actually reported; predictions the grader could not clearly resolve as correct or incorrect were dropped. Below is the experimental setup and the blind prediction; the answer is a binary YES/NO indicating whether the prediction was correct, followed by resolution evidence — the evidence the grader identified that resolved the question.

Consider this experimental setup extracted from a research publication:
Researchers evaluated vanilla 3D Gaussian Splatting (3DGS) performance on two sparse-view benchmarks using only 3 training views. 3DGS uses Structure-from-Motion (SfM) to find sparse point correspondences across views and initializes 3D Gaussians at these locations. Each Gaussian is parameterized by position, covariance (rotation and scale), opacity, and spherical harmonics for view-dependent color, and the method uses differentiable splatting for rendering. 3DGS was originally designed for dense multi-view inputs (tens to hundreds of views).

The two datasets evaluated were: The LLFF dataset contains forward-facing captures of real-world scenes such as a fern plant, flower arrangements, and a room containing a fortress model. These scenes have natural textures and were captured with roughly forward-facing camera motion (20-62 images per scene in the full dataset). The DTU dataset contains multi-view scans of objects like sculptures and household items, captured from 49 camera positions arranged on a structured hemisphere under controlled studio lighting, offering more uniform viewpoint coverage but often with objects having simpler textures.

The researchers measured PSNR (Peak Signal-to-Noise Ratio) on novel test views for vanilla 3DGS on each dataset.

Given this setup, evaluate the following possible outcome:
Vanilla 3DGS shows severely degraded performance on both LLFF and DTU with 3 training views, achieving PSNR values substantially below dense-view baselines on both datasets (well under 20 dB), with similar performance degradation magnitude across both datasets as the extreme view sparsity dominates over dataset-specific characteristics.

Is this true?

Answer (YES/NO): NO